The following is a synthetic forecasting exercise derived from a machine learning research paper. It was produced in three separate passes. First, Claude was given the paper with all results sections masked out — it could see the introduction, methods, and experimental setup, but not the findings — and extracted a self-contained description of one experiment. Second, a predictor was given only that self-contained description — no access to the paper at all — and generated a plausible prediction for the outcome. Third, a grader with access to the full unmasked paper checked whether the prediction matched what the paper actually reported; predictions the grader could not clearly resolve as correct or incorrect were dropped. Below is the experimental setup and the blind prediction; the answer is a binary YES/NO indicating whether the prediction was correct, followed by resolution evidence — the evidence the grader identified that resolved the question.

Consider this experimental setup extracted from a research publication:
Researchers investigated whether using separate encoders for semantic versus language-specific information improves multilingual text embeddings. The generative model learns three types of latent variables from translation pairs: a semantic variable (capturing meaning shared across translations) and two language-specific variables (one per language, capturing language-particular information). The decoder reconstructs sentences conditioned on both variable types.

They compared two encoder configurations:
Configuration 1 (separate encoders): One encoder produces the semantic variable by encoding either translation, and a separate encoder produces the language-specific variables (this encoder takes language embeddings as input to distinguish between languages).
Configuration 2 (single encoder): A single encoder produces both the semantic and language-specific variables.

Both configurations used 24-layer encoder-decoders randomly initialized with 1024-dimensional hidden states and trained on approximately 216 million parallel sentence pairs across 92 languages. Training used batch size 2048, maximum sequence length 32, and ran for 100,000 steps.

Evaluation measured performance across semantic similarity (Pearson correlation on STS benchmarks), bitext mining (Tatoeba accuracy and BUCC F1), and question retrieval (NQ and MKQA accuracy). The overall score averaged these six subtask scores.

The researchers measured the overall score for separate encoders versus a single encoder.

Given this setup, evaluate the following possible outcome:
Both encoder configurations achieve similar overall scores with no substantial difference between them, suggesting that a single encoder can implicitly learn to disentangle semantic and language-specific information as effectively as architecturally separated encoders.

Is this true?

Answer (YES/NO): NO